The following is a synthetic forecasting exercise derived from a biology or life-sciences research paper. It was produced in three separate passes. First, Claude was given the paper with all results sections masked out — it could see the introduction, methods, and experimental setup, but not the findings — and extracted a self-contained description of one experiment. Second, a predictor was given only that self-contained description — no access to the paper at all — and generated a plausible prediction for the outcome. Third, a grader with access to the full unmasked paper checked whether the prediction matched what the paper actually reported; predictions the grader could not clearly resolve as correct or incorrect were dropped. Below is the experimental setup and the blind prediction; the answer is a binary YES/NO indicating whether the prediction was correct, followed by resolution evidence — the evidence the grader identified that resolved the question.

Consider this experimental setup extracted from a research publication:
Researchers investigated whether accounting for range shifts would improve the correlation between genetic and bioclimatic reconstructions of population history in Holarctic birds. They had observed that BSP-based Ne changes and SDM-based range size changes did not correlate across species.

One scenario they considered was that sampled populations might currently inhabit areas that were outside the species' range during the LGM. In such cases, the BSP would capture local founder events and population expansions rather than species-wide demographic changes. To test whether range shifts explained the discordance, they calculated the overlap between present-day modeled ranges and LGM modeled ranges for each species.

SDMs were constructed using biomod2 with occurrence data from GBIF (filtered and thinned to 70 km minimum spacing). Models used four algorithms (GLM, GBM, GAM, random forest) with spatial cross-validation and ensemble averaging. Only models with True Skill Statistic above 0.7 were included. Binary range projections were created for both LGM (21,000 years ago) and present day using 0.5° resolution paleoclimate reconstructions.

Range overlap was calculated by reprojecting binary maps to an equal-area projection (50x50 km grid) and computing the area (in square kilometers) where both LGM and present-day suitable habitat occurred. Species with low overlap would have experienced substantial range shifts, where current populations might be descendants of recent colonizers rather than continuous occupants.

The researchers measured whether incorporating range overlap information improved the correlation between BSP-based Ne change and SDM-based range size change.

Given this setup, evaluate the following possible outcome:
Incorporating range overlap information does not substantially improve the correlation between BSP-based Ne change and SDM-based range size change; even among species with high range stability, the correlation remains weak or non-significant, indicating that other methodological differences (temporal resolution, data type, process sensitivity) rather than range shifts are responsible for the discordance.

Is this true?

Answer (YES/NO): YES